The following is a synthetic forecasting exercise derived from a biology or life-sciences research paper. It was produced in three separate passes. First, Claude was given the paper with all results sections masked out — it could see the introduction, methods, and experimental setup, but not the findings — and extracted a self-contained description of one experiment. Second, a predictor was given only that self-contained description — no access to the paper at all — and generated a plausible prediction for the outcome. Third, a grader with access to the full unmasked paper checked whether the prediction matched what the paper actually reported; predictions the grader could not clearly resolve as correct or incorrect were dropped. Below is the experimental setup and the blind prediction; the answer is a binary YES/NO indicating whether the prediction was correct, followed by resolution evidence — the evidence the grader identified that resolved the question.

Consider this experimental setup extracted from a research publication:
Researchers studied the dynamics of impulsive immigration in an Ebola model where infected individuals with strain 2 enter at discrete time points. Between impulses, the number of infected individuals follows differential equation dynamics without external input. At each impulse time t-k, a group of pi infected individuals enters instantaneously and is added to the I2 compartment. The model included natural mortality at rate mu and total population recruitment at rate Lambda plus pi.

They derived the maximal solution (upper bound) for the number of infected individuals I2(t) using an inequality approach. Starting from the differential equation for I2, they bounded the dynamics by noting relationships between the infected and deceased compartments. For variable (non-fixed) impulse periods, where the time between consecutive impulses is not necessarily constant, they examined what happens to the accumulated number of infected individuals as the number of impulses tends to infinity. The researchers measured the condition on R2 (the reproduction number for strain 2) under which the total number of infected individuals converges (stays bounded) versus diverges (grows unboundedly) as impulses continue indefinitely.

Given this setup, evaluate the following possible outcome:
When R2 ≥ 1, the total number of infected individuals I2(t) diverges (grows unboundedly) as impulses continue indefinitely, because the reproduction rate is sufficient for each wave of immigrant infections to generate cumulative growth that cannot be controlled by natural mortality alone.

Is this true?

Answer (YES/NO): NO